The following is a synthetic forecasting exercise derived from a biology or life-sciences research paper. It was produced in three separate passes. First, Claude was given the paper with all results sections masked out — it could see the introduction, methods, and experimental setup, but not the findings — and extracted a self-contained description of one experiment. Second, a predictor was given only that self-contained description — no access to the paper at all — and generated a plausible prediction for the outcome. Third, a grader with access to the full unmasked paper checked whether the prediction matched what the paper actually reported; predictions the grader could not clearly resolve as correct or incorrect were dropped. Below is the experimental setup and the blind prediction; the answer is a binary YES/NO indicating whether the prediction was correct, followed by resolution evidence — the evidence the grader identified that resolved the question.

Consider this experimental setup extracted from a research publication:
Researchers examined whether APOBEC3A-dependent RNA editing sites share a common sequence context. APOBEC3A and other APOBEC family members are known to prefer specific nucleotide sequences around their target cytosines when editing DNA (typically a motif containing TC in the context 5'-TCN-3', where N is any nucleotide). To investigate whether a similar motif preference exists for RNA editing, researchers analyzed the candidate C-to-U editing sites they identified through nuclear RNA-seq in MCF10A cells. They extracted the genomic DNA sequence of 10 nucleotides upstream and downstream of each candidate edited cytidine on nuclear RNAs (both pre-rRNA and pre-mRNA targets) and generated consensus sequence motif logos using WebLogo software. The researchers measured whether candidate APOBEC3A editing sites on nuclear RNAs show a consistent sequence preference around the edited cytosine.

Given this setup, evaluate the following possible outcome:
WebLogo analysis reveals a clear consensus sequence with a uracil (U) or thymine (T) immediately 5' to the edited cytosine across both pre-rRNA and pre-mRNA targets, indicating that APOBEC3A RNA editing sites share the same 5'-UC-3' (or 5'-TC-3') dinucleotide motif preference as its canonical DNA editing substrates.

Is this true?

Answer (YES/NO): NO